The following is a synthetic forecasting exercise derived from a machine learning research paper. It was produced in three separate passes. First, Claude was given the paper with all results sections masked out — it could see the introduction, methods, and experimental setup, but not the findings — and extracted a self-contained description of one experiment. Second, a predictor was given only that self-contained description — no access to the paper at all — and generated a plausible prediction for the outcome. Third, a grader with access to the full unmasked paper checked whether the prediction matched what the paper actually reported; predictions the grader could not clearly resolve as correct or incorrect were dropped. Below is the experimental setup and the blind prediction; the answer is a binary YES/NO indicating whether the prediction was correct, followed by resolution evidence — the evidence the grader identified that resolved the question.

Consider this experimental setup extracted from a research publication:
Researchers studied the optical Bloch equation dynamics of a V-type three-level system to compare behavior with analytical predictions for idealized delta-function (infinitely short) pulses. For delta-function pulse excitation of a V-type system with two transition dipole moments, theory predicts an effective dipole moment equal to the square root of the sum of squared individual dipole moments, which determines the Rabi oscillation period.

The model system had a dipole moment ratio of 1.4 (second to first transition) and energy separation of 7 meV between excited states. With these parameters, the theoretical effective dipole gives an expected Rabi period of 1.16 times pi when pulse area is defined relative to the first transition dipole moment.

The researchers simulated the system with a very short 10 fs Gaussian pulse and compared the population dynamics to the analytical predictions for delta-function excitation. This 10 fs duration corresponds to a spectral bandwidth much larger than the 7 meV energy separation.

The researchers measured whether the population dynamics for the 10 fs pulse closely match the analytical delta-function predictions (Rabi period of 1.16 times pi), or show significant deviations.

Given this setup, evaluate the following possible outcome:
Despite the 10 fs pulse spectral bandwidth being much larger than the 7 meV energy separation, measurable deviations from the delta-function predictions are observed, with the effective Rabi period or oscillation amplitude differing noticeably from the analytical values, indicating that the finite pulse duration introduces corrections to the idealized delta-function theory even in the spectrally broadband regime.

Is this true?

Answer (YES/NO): NO